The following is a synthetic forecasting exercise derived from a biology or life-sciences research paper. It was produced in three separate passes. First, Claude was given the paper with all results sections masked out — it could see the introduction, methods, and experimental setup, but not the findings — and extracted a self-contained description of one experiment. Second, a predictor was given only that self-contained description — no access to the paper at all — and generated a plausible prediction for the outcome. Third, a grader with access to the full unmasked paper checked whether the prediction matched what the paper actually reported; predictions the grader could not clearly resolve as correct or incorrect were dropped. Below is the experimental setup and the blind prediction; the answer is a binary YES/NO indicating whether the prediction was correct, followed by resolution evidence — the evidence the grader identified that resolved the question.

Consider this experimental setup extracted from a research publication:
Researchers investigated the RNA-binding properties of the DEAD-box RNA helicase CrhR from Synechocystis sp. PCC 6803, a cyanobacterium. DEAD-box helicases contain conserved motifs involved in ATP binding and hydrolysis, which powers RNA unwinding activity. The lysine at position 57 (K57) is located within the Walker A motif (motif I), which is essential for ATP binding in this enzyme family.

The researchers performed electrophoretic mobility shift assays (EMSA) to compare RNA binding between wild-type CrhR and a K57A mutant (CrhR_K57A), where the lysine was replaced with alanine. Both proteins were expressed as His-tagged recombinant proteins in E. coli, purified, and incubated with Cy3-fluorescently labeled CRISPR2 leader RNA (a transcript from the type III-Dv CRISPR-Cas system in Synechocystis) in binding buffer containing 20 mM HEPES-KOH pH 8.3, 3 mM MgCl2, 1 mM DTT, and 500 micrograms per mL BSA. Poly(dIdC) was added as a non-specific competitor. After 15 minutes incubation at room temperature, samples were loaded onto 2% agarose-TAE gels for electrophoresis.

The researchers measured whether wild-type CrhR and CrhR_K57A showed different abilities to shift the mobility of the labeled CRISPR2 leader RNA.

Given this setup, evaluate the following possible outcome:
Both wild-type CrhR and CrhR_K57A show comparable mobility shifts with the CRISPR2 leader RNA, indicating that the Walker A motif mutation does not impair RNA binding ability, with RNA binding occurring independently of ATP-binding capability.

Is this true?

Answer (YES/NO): YES